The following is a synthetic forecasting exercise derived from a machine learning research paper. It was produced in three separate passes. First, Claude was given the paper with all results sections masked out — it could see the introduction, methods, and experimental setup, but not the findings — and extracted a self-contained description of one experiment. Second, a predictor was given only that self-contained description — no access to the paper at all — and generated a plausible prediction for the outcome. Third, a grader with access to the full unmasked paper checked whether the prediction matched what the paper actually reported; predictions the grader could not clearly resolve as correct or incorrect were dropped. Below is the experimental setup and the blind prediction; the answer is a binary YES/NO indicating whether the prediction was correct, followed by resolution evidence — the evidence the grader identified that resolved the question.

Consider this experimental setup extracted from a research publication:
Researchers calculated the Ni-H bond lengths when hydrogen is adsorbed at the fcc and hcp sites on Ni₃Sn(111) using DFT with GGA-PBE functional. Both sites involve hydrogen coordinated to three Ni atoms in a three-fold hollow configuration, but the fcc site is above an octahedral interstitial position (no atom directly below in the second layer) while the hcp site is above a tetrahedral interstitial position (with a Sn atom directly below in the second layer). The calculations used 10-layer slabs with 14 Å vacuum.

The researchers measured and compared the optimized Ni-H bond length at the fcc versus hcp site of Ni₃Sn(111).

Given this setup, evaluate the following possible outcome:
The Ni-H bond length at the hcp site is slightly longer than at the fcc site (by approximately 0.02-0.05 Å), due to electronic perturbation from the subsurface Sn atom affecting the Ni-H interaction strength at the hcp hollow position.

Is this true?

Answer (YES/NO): NO